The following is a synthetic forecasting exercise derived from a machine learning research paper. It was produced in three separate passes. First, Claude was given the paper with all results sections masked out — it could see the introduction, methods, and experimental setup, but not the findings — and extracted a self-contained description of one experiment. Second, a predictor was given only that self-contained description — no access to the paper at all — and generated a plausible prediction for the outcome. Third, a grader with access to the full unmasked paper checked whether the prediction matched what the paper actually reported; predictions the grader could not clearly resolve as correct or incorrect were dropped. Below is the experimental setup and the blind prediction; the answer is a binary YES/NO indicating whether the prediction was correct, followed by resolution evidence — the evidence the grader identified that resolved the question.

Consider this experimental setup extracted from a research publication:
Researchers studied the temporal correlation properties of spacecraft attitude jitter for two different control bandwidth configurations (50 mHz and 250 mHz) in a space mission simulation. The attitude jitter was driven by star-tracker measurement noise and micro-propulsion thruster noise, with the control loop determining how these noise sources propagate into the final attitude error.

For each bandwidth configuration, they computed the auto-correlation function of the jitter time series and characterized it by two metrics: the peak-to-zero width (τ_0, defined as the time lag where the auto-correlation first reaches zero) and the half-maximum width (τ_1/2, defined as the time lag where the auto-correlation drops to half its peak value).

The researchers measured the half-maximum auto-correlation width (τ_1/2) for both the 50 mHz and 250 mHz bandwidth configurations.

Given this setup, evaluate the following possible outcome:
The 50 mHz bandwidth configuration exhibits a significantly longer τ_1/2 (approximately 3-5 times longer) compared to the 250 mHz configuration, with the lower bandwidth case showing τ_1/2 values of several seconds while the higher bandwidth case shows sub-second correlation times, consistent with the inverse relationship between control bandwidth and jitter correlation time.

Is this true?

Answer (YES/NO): NO